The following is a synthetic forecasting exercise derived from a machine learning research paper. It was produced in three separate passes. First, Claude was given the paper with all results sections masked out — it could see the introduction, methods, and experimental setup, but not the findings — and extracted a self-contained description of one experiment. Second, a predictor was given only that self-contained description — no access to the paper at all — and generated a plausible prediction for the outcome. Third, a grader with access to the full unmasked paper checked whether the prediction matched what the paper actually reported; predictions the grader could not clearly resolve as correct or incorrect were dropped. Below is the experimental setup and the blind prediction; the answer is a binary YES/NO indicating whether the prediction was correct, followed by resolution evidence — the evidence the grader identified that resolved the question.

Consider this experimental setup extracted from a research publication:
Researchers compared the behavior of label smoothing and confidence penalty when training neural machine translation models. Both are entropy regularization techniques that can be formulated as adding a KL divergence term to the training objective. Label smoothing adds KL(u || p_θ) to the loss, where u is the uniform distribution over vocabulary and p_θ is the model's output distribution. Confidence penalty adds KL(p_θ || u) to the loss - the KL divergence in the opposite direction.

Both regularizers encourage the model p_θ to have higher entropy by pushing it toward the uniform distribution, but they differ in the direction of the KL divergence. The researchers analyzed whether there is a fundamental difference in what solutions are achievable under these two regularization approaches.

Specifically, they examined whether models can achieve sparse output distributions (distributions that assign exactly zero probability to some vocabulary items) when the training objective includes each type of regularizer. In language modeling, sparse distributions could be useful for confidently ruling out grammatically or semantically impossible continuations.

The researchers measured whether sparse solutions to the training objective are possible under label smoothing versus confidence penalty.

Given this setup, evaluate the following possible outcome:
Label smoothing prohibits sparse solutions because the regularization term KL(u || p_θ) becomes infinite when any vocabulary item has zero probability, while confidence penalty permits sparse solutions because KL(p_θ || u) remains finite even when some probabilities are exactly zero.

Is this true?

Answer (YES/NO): YES